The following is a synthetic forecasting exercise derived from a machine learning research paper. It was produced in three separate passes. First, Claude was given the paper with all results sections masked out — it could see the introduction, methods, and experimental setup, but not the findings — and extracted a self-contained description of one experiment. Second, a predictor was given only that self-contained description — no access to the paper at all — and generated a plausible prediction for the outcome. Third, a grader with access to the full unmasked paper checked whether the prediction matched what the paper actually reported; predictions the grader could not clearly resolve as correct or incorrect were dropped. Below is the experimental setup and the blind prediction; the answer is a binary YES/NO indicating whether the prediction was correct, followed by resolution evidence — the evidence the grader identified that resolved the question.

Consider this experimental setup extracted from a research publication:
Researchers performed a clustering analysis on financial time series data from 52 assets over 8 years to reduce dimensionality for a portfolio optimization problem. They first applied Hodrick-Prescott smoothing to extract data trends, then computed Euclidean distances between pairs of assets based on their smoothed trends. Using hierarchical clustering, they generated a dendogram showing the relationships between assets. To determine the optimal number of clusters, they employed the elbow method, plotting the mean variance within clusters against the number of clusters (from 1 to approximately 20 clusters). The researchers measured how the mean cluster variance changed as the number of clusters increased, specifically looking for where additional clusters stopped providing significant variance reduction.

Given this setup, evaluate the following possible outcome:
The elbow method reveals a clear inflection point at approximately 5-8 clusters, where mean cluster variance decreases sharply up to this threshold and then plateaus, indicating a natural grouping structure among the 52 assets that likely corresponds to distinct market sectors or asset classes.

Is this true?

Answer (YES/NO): NO